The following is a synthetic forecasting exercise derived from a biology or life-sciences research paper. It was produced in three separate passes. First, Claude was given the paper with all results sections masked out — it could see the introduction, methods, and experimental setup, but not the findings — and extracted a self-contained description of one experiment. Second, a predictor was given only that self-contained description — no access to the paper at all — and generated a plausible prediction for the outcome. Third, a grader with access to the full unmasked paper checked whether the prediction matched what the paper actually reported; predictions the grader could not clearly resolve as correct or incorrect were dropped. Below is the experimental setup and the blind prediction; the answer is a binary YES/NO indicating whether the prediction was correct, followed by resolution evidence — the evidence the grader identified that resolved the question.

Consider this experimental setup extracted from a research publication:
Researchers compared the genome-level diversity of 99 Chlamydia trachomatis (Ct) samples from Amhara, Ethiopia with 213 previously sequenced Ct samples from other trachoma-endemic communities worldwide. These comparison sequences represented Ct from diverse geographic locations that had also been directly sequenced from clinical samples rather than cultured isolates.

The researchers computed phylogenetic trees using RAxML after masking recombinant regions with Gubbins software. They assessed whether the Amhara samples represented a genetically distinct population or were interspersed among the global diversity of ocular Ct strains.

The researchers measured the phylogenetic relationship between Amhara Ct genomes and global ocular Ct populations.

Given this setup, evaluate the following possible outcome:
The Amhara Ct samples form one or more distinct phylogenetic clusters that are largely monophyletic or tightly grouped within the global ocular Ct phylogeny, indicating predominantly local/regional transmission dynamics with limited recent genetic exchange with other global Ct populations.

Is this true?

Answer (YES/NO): YES